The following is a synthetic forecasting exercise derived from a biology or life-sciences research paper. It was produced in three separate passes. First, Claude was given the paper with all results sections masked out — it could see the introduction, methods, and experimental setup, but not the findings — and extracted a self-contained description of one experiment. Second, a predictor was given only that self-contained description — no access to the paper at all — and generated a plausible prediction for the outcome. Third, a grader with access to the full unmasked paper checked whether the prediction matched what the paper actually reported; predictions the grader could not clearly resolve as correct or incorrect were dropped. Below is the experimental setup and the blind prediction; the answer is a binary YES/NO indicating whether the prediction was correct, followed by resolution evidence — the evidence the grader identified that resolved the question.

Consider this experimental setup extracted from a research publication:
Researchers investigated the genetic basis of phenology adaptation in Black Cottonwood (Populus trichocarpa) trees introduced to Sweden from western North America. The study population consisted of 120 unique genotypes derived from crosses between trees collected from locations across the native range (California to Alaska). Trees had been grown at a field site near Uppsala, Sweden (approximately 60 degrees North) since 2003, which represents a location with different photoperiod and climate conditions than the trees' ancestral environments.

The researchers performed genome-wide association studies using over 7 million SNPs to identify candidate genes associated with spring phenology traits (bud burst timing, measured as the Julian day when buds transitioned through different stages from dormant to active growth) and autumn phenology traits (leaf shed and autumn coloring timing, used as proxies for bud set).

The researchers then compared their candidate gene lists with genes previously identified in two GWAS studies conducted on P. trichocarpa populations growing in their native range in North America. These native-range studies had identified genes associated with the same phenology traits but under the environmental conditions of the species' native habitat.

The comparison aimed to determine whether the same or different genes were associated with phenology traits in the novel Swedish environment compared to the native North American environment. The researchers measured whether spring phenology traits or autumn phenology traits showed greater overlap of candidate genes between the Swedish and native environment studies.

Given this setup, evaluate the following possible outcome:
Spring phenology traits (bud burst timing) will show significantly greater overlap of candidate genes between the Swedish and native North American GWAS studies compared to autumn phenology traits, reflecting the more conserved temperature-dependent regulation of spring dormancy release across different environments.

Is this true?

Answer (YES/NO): NO